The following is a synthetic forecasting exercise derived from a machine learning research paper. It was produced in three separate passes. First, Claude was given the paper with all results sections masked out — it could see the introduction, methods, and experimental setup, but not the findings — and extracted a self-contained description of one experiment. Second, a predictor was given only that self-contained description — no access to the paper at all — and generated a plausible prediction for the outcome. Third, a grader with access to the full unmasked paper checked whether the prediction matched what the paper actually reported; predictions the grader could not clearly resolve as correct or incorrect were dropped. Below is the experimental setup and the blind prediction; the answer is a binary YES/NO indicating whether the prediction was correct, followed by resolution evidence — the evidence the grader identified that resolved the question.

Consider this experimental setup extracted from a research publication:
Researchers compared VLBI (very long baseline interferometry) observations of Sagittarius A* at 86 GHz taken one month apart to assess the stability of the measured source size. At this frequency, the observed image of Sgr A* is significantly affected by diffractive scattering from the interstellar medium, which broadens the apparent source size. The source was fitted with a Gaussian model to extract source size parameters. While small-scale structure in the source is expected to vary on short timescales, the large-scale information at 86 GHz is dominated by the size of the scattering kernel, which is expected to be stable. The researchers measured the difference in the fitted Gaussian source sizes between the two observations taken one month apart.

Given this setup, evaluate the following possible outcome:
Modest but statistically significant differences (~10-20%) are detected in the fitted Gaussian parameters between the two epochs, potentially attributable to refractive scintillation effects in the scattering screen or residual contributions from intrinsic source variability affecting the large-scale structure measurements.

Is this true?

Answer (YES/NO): NO